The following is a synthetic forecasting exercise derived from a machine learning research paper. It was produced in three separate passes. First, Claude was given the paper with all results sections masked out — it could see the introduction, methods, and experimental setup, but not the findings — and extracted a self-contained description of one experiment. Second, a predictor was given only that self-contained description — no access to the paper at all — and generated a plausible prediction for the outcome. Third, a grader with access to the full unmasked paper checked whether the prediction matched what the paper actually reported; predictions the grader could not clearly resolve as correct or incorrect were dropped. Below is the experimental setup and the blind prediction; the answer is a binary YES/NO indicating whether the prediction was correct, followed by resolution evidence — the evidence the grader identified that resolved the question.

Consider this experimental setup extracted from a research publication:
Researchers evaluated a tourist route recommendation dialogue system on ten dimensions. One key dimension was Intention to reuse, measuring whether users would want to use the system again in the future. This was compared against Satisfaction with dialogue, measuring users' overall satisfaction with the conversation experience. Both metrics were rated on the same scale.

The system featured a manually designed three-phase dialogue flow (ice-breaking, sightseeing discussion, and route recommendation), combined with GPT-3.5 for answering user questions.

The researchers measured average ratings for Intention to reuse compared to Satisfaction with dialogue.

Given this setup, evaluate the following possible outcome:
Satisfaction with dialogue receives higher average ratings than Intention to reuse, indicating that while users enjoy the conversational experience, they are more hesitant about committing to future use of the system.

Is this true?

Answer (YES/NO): NO